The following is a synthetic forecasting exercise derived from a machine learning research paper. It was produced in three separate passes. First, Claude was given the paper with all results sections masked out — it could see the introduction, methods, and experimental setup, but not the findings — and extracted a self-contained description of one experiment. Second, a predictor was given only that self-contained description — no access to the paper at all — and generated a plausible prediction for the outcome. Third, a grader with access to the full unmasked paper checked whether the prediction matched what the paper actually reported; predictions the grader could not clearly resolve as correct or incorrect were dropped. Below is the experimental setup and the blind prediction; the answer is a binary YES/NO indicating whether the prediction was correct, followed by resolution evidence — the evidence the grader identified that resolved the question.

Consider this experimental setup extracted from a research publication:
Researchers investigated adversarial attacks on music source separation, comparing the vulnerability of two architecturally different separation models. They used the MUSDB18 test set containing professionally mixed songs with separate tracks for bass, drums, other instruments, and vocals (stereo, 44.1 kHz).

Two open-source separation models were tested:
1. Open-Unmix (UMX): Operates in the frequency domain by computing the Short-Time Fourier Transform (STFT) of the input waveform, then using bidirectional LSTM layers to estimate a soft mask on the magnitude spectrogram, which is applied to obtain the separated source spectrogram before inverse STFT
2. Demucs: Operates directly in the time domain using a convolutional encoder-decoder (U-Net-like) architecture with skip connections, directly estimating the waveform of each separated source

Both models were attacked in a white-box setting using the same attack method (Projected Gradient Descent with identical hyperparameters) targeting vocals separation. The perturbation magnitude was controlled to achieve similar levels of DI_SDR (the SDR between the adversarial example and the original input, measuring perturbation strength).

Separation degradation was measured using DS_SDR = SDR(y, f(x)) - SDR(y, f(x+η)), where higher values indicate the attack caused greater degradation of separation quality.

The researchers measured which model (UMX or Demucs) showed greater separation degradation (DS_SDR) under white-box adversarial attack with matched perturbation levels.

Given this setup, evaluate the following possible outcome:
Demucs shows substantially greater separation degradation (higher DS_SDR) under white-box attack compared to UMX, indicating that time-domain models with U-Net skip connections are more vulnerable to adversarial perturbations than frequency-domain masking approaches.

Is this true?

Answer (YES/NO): YES